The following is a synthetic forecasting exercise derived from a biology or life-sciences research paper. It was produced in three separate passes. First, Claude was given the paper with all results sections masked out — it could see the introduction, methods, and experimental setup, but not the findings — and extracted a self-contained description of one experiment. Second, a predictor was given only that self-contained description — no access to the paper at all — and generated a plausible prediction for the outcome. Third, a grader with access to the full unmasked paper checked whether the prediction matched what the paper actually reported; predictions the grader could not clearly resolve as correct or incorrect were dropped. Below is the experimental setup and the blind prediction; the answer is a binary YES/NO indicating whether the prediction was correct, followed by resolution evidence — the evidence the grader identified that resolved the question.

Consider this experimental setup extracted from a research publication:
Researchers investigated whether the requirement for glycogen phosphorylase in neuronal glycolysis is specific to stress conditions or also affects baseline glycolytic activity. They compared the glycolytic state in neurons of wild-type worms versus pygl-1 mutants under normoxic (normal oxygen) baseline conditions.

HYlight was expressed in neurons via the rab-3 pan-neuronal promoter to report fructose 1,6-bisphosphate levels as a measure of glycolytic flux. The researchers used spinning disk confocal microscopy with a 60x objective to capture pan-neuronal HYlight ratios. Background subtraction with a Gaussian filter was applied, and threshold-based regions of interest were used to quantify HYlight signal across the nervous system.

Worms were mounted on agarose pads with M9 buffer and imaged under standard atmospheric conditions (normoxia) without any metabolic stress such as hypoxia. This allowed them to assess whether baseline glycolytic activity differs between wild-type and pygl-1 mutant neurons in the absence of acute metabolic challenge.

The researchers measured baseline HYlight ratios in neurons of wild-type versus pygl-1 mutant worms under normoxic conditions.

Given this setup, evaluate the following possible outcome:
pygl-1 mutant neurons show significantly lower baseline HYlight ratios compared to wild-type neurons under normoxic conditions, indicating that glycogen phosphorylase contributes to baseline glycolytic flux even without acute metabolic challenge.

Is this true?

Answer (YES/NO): YES